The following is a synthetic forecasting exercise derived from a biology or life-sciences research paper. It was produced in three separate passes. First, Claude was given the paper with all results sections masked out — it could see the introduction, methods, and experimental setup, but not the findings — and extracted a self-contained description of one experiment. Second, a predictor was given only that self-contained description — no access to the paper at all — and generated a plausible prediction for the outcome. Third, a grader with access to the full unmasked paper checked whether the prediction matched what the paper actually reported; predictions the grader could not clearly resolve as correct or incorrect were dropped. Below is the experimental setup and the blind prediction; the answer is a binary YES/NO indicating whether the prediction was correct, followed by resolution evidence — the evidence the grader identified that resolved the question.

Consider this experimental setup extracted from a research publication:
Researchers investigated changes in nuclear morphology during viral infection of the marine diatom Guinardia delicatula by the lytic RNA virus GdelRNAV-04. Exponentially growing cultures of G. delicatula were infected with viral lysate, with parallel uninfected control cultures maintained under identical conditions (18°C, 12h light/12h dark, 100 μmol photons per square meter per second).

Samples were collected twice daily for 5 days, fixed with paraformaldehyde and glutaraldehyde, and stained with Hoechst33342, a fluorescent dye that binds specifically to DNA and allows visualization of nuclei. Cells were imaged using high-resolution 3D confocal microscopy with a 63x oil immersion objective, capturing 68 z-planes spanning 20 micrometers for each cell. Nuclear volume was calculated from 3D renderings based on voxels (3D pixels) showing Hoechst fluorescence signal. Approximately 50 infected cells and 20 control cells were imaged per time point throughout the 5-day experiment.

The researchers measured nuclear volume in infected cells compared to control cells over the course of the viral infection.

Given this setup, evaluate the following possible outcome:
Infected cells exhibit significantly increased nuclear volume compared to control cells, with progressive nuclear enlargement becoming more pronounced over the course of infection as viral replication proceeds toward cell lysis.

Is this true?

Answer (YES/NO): NO